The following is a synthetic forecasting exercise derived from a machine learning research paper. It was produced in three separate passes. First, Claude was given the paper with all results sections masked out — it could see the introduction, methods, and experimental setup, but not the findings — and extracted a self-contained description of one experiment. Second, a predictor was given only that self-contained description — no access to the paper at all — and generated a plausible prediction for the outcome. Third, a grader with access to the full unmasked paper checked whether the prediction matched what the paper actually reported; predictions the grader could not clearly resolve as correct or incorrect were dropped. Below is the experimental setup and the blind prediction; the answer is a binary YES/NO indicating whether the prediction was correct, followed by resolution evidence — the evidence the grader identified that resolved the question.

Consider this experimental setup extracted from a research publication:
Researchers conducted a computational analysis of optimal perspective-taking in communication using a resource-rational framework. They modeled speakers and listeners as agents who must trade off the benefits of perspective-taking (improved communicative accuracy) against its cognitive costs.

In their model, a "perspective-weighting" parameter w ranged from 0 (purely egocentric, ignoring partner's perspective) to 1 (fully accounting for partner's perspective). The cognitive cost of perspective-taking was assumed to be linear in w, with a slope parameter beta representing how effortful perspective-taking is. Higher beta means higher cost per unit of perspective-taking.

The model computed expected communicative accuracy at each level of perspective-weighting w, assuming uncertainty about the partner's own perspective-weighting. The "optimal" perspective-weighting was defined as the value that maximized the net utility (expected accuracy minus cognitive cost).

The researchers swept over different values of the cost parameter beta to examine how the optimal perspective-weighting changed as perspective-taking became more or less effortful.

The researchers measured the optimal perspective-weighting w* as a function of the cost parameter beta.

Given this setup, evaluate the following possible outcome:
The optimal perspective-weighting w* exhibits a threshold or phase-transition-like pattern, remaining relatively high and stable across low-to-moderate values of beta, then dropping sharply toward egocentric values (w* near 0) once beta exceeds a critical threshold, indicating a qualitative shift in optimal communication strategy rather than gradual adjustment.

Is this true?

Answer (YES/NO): NO